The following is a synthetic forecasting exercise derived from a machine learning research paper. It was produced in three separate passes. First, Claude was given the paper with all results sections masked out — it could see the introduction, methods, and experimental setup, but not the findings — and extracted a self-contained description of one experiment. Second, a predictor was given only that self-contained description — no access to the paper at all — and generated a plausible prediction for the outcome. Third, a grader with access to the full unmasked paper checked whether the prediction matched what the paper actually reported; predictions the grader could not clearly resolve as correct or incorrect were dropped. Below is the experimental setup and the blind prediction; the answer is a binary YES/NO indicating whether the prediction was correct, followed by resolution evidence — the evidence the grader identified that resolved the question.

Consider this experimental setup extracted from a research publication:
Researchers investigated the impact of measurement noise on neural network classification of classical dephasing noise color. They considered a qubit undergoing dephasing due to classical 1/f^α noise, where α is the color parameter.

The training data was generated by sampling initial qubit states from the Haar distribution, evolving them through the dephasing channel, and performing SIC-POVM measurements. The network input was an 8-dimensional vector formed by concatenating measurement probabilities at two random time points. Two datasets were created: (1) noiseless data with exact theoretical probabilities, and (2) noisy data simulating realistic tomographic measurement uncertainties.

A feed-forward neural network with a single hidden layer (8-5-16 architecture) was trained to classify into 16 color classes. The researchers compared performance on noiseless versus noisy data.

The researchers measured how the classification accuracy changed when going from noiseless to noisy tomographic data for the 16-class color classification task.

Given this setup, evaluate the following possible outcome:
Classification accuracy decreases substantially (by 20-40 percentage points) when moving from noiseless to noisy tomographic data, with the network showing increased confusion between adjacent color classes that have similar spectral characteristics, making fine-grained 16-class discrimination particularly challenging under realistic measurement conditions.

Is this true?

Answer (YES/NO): NO